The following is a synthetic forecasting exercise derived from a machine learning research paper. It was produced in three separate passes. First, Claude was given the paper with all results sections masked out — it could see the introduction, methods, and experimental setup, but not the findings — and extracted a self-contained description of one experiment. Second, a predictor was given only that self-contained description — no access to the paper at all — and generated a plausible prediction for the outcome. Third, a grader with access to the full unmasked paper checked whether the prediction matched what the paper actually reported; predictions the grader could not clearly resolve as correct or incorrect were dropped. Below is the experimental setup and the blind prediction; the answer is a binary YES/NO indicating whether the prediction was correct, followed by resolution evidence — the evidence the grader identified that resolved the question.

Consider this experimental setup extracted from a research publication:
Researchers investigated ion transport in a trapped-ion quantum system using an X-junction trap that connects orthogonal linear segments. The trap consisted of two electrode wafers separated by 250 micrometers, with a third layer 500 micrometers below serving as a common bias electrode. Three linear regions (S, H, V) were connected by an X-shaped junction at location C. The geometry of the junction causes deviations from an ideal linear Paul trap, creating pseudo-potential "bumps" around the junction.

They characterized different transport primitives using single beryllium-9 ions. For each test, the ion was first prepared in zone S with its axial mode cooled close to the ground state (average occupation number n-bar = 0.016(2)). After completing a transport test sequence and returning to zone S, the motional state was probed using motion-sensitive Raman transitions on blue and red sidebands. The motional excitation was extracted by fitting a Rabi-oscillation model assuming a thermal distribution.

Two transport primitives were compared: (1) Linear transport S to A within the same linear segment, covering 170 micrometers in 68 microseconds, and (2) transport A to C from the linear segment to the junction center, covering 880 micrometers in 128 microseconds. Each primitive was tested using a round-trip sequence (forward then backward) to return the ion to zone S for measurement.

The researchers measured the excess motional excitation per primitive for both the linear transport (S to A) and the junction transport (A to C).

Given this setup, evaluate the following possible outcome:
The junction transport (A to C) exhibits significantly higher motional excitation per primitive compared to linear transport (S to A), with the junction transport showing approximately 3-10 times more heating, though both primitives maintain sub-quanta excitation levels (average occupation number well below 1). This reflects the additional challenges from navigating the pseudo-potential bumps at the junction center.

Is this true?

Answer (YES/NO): NO